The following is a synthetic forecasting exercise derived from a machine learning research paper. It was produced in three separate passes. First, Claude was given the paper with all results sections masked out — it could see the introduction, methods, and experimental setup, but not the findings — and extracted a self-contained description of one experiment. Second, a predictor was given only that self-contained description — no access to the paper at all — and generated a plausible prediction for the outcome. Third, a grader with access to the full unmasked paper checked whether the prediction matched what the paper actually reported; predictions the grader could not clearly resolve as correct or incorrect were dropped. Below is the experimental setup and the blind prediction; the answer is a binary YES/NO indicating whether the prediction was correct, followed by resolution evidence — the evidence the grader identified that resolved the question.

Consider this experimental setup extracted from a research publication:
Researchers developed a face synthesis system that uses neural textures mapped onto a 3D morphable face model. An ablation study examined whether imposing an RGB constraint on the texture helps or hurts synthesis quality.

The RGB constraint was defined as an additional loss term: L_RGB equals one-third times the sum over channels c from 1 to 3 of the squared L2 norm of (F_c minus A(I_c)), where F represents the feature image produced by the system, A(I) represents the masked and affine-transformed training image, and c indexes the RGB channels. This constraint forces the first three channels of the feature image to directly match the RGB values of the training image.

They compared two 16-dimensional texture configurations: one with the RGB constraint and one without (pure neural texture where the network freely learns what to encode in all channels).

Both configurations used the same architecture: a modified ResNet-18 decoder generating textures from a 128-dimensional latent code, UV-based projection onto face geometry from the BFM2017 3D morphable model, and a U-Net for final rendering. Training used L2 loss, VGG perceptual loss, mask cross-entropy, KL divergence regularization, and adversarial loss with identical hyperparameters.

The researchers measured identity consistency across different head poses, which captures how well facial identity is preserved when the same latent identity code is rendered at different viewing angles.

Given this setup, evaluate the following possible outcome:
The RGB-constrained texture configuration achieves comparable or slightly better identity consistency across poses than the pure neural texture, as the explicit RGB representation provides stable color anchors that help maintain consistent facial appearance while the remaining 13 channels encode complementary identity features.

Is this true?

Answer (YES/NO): NO